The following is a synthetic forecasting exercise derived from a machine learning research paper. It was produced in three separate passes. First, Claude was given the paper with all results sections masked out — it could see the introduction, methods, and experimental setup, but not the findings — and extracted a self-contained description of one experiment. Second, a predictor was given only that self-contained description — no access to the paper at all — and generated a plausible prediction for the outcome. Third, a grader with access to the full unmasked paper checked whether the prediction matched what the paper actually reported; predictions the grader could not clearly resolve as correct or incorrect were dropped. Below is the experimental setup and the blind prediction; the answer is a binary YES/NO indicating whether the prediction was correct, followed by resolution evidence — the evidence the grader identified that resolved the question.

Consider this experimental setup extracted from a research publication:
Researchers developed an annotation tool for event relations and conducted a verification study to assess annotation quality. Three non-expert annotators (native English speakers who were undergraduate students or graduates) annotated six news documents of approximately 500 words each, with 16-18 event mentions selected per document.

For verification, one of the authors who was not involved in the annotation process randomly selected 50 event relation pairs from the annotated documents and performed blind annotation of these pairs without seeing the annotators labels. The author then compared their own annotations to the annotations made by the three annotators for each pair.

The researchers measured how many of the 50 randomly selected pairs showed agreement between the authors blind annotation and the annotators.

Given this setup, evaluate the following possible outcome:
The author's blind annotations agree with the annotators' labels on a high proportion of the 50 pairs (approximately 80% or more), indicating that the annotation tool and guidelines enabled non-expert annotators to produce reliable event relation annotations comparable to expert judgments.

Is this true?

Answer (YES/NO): YES